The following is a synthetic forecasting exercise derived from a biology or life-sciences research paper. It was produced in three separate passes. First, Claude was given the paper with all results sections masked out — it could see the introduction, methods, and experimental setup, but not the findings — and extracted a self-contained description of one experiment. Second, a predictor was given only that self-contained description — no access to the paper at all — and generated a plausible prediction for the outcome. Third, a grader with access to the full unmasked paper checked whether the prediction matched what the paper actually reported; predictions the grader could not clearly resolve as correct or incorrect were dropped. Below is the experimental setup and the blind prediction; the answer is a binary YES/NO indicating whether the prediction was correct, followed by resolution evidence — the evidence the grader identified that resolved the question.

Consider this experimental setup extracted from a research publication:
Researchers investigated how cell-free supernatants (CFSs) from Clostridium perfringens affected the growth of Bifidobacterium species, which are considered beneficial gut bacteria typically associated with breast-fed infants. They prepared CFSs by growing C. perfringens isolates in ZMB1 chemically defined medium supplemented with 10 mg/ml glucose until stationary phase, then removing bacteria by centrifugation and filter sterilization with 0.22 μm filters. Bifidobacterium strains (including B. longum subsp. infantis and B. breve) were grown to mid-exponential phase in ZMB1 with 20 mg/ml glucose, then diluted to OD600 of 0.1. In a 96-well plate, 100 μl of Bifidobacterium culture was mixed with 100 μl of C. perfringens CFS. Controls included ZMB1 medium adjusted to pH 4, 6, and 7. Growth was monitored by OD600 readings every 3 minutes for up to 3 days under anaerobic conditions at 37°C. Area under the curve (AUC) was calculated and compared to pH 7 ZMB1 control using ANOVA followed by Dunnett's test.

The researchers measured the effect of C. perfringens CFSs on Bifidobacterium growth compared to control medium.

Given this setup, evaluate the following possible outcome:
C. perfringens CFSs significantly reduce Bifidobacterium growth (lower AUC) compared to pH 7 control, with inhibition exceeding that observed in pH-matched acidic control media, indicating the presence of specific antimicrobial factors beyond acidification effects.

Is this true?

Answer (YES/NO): NO